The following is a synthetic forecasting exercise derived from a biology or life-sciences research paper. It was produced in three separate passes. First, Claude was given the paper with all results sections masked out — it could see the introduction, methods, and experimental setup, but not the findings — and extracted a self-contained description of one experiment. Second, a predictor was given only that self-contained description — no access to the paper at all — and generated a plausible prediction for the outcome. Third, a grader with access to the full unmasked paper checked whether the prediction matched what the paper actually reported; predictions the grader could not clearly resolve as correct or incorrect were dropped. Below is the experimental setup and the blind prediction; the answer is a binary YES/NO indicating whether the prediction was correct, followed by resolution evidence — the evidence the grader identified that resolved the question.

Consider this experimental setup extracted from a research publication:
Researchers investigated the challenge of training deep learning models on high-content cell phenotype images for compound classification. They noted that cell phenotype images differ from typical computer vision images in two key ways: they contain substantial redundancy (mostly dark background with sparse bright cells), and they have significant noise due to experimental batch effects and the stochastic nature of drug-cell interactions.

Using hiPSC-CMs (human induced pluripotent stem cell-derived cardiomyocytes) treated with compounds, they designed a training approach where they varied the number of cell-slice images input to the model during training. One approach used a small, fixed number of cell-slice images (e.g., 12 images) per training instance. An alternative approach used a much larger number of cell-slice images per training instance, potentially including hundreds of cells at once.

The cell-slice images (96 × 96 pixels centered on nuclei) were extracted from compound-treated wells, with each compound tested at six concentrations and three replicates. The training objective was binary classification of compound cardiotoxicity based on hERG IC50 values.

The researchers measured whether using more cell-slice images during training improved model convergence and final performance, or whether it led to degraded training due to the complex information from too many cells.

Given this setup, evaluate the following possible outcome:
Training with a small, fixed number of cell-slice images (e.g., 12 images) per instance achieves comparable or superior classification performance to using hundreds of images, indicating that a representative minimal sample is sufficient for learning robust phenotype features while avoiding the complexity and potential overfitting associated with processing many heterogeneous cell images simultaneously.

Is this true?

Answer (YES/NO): YES